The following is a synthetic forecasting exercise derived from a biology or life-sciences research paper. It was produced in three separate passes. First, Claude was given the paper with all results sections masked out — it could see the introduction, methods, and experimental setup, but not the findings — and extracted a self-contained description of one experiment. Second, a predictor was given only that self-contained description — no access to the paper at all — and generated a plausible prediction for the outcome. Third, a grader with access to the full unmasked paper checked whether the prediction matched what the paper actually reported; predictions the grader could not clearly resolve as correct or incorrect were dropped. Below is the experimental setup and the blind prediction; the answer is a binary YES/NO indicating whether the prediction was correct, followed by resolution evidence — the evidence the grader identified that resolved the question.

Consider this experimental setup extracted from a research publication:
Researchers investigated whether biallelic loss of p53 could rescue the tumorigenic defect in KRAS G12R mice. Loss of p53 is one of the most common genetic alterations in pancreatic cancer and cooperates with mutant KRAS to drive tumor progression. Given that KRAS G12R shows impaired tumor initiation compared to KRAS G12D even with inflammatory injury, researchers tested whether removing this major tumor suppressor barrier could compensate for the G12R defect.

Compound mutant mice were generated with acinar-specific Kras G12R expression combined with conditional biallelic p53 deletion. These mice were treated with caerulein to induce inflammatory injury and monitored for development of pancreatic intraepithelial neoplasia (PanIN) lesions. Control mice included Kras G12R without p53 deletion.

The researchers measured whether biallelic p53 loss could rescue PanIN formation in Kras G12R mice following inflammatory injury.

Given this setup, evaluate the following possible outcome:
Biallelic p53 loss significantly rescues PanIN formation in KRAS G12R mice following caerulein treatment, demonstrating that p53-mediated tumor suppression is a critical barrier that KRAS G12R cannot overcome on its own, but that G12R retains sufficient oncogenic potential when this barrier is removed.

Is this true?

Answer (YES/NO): NO